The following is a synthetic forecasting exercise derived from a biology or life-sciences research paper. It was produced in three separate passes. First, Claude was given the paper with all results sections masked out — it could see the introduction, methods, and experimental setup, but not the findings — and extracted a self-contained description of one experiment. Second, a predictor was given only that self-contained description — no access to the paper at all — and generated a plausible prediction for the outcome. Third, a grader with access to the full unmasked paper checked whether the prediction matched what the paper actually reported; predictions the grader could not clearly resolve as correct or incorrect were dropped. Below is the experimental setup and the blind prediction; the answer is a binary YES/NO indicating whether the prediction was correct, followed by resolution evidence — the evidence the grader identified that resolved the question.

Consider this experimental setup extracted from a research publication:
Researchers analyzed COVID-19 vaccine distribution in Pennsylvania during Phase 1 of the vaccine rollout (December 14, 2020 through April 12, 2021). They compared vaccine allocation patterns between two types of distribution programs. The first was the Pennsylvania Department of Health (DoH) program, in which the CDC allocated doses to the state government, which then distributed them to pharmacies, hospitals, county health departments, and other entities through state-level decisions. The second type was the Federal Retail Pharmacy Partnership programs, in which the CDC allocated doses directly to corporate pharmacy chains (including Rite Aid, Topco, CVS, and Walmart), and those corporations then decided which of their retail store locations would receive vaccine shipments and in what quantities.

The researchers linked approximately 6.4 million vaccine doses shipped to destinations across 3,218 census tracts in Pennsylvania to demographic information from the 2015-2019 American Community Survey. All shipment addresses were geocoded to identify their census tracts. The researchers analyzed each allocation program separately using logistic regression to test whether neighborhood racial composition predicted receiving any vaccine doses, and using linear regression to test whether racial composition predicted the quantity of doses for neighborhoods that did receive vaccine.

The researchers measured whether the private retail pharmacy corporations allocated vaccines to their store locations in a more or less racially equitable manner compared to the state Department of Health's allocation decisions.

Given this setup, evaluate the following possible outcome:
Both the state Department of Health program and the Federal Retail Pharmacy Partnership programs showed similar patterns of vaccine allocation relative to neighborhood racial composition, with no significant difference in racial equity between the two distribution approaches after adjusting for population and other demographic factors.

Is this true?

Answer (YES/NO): NO